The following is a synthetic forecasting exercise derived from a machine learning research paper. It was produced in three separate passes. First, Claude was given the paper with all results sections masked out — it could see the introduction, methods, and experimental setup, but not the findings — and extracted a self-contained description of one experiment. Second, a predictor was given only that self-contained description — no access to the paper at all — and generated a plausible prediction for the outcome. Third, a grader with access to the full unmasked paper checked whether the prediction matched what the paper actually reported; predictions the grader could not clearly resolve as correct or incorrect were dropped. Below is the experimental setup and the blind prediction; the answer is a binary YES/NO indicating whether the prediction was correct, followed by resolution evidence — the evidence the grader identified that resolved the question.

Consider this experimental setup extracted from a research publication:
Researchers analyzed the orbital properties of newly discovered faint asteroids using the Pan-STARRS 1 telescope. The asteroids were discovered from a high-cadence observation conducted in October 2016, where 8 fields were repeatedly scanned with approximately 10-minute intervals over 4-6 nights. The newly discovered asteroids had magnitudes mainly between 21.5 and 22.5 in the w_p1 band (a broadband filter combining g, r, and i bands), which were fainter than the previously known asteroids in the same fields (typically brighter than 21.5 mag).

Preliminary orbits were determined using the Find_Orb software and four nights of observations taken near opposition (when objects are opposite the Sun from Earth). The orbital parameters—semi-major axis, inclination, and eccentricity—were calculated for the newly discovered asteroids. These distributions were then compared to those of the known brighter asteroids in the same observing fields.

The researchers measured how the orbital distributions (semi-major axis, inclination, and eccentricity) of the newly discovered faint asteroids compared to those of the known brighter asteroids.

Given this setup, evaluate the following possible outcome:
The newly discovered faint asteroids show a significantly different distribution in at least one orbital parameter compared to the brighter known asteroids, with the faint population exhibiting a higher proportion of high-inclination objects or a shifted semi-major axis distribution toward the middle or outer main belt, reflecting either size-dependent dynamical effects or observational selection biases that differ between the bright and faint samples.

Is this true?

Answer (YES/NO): NO